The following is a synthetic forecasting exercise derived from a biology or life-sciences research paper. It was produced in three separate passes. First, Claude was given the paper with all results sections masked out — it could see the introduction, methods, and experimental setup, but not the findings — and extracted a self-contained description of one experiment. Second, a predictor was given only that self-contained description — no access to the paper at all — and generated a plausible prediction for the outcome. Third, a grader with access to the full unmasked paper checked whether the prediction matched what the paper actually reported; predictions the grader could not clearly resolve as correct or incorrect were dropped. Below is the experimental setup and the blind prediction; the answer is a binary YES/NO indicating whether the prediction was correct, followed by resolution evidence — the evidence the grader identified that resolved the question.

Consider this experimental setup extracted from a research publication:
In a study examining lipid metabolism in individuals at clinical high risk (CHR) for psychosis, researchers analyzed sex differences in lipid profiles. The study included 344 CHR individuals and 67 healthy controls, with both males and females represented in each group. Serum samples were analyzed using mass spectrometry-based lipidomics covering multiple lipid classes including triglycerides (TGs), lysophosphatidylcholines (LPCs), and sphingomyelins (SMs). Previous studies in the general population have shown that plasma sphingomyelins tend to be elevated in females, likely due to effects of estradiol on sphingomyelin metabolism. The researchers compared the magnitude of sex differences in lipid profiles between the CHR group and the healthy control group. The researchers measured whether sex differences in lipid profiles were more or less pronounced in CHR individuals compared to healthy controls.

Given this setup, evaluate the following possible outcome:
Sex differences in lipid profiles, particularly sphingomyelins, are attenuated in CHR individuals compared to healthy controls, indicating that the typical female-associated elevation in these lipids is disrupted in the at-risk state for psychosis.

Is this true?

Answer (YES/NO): NO